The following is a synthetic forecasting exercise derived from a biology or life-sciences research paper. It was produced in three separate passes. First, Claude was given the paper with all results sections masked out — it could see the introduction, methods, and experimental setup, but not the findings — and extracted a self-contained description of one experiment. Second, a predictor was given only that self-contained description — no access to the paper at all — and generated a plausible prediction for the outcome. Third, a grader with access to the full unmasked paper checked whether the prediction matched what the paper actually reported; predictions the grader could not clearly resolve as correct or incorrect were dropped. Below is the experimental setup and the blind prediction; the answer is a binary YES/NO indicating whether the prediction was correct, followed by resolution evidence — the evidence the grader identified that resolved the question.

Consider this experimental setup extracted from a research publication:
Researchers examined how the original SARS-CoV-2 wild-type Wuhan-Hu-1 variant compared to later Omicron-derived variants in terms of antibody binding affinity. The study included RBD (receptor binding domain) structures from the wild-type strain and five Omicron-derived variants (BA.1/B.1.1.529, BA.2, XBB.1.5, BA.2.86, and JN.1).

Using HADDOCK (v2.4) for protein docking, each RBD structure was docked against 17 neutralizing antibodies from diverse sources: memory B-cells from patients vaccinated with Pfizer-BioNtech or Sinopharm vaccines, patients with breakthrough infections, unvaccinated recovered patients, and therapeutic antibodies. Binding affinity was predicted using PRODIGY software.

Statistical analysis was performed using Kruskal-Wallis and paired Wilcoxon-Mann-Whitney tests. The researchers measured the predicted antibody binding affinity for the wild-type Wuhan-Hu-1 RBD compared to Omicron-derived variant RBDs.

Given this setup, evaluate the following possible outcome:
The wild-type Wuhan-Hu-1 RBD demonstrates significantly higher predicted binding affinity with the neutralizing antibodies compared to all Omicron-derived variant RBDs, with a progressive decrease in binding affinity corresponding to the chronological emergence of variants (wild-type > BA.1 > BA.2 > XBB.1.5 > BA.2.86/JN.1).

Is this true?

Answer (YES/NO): NO